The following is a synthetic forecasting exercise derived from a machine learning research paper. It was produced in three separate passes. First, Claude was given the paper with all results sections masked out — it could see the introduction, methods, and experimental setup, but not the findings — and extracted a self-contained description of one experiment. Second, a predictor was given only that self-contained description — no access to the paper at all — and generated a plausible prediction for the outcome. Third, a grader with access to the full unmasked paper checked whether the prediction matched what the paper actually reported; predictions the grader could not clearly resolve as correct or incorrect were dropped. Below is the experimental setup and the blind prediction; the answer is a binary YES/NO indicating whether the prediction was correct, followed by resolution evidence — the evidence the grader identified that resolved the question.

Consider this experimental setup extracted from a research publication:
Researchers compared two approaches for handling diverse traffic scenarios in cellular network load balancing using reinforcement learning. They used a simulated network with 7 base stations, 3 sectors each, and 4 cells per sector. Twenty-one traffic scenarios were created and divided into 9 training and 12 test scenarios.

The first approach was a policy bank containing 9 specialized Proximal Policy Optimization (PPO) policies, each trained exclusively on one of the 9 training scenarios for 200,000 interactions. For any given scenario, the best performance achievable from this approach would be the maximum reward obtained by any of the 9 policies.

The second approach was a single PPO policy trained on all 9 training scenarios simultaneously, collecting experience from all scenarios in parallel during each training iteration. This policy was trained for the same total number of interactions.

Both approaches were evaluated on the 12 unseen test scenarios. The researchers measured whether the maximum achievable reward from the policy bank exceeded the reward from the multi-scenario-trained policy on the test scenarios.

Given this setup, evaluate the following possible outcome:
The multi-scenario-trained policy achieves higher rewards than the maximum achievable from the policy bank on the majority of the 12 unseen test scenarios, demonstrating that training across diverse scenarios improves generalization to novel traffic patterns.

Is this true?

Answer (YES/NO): NO